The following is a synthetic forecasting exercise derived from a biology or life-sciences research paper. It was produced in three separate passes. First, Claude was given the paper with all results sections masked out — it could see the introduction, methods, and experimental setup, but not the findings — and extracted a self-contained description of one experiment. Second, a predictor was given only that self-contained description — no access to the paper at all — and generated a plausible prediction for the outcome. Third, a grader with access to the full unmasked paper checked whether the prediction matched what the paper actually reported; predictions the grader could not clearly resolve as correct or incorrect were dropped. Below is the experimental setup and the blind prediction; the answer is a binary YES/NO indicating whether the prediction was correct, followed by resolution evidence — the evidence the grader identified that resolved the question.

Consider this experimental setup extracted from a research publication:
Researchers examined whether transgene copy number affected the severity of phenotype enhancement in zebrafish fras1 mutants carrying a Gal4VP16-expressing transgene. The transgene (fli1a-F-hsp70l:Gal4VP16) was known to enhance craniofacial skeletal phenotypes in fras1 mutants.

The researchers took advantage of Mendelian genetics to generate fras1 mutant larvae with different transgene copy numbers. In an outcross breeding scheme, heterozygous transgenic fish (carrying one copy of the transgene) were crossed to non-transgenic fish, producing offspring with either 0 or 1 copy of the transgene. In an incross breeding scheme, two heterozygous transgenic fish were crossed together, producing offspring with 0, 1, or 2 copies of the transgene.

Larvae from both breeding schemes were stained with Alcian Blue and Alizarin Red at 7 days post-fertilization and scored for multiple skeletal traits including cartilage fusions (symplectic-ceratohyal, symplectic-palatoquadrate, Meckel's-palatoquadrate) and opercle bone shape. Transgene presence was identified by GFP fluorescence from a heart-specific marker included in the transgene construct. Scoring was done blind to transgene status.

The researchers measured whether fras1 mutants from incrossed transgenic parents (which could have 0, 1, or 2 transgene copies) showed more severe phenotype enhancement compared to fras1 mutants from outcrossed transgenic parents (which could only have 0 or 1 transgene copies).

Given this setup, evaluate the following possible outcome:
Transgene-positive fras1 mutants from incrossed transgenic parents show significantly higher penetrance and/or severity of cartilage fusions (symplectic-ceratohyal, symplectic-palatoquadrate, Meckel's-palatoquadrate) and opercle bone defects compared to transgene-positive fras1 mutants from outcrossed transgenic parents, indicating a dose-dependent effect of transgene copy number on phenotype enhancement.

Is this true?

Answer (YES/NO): NO